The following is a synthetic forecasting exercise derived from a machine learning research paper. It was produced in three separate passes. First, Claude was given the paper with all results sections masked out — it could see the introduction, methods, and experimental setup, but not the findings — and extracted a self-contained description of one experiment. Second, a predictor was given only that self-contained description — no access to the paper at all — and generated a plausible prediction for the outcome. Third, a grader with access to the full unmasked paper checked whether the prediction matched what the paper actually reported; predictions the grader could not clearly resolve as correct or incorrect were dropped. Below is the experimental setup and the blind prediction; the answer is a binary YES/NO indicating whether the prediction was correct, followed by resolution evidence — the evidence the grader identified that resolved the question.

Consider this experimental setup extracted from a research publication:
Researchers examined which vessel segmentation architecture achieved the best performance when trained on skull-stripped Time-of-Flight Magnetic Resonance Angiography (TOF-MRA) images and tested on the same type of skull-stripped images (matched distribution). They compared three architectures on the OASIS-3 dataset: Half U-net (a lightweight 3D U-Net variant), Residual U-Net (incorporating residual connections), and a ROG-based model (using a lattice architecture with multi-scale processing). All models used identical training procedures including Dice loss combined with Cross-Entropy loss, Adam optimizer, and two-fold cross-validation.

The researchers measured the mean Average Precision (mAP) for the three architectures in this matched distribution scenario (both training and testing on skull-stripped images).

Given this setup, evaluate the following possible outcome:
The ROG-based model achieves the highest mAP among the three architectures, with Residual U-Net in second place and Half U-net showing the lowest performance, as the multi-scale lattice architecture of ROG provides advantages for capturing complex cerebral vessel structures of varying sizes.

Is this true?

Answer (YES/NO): YES